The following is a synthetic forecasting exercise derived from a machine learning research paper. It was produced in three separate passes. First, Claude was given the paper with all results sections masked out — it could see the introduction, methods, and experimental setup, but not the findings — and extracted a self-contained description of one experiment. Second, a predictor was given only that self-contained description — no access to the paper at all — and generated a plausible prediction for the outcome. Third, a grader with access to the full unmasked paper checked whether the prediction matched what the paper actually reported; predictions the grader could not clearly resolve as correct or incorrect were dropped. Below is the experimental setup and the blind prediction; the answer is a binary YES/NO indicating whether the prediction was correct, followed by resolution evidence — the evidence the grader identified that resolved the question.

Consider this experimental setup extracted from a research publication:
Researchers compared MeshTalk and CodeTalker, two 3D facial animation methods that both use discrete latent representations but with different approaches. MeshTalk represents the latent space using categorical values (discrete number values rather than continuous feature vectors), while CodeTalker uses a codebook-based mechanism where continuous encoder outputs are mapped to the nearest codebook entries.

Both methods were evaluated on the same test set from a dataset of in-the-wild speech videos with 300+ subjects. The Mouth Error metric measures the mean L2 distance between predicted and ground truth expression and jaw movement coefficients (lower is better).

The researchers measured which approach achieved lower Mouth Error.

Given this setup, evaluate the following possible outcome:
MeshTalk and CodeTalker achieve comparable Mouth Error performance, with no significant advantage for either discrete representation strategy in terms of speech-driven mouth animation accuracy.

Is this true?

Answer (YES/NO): NO